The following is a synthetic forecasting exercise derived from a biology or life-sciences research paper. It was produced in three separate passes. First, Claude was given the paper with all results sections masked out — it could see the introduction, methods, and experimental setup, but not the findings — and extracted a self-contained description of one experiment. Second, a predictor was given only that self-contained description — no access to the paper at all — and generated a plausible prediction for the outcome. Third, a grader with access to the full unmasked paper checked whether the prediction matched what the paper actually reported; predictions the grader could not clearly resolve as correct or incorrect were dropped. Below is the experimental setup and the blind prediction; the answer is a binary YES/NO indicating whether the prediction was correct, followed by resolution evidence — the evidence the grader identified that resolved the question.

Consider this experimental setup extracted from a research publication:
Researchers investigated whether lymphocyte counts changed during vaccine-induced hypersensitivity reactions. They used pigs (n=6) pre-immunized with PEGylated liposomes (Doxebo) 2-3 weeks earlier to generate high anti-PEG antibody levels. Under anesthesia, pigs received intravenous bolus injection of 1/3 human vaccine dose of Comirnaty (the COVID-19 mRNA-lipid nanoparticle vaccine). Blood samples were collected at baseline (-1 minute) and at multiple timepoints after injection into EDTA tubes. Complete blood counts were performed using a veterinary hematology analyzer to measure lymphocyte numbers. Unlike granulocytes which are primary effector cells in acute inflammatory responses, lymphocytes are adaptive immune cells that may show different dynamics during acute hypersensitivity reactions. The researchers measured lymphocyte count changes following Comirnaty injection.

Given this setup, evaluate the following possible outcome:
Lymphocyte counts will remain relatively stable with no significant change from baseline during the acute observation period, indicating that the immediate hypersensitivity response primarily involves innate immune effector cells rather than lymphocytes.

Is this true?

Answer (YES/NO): YES